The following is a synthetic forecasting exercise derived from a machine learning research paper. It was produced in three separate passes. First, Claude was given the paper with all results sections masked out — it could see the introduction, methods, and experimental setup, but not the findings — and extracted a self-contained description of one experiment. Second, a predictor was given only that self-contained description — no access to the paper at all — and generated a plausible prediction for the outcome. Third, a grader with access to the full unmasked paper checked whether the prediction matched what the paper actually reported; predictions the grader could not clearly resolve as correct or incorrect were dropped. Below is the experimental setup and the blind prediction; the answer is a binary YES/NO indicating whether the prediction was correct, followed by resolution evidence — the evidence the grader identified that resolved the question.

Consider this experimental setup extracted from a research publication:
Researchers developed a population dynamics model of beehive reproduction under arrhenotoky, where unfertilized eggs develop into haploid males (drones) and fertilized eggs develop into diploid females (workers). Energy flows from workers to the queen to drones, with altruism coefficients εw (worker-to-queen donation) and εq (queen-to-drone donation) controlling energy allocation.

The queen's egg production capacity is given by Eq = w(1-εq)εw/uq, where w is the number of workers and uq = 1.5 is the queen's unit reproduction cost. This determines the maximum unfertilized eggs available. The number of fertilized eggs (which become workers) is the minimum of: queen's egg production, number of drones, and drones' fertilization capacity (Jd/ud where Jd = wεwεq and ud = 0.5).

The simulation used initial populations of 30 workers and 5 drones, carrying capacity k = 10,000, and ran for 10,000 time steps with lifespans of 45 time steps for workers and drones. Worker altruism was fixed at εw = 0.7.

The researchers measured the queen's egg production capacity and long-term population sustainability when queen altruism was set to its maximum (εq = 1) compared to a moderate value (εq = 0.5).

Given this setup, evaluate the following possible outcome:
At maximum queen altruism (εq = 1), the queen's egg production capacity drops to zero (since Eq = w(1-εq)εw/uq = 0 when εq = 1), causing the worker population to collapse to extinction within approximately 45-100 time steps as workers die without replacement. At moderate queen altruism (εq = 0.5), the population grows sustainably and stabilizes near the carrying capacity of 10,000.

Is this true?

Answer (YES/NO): NO